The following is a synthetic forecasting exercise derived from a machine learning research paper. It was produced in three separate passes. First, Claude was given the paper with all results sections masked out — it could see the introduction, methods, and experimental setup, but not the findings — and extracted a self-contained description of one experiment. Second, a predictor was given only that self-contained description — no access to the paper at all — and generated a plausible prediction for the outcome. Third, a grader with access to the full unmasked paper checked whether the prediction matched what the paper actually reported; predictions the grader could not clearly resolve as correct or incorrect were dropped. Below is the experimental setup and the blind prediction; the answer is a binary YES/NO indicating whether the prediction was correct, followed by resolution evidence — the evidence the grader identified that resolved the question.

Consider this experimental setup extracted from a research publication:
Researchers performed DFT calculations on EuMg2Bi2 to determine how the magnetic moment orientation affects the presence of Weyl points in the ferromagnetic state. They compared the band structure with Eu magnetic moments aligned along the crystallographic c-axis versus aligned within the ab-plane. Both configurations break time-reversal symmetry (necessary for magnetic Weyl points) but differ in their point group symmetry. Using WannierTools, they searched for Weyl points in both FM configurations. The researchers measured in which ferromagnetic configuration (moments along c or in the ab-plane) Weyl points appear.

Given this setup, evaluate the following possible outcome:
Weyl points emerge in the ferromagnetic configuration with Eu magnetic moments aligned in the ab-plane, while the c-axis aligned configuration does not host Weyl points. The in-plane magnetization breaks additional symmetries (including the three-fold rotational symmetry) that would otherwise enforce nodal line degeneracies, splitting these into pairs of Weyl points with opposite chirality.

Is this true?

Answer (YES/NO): NO